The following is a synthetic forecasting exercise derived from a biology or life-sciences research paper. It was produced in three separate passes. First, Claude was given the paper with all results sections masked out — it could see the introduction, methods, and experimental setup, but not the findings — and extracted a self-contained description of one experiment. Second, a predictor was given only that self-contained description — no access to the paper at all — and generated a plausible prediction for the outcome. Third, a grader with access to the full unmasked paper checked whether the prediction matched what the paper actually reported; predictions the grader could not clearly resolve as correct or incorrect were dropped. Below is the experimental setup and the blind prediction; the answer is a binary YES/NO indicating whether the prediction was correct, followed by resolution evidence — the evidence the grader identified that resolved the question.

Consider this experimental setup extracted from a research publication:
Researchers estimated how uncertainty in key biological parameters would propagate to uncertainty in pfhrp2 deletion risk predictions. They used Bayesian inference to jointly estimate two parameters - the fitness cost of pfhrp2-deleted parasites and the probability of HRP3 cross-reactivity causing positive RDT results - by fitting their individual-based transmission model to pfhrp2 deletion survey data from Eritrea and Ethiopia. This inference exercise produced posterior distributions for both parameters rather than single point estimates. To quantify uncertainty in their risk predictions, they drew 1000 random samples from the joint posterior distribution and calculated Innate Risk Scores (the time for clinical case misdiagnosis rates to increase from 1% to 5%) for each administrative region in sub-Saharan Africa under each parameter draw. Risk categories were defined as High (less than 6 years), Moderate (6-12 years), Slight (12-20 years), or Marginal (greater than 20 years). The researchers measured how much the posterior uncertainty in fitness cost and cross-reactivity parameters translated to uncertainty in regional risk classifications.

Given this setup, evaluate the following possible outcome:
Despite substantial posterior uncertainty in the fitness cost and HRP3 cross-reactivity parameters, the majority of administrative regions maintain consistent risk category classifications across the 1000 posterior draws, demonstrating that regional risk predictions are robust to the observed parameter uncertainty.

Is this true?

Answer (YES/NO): NO